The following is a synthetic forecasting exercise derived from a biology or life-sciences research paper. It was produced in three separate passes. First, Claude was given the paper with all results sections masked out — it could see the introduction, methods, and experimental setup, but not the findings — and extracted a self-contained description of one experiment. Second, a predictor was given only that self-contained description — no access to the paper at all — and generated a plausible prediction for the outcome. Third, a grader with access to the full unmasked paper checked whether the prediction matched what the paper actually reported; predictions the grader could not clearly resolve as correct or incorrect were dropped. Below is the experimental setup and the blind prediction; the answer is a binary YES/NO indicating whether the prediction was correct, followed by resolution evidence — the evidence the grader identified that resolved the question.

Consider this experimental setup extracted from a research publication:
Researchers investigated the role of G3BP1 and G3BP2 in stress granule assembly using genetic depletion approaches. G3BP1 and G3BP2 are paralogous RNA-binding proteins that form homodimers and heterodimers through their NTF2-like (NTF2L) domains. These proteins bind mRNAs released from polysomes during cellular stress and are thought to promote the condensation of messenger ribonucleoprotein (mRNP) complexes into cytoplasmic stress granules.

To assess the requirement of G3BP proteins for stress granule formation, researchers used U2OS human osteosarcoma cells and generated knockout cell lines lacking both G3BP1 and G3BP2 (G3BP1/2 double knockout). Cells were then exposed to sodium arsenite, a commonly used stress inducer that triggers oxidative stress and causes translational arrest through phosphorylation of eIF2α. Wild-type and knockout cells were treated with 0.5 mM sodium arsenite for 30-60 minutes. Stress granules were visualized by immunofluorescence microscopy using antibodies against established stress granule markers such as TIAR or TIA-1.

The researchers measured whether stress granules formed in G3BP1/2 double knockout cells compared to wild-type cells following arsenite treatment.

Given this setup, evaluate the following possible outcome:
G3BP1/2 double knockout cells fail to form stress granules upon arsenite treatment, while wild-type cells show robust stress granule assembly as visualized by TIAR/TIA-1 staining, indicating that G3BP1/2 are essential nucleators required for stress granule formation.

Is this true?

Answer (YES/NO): YES